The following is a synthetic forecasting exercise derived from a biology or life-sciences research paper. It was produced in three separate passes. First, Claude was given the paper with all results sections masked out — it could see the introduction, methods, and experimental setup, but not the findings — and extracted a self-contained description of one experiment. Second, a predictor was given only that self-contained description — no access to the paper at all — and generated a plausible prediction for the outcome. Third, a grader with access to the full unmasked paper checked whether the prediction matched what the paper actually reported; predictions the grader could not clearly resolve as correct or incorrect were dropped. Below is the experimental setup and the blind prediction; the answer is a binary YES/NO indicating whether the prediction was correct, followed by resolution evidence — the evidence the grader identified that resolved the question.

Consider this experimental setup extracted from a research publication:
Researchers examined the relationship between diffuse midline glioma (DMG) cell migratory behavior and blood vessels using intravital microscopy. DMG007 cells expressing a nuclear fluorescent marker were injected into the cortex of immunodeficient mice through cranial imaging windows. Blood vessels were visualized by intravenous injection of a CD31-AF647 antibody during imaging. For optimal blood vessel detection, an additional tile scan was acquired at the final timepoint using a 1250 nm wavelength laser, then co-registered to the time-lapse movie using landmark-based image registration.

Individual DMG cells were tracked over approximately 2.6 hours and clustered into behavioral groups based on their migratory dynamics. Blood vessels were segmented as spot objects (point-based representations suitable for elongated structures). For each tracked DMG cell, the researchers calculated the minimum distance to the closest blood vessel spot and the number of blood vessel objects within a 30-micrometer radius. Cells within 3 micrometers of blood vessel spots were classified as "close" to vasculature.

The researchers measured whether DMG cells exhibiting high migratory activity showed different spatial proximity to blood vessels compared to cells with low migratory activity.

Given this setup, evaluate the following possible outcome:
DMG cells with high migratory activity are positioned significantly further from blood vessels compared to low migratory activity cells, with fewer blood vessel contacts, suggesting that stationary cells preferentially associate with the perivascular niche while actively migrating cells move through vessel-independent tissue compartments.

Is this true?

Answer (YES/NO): NO